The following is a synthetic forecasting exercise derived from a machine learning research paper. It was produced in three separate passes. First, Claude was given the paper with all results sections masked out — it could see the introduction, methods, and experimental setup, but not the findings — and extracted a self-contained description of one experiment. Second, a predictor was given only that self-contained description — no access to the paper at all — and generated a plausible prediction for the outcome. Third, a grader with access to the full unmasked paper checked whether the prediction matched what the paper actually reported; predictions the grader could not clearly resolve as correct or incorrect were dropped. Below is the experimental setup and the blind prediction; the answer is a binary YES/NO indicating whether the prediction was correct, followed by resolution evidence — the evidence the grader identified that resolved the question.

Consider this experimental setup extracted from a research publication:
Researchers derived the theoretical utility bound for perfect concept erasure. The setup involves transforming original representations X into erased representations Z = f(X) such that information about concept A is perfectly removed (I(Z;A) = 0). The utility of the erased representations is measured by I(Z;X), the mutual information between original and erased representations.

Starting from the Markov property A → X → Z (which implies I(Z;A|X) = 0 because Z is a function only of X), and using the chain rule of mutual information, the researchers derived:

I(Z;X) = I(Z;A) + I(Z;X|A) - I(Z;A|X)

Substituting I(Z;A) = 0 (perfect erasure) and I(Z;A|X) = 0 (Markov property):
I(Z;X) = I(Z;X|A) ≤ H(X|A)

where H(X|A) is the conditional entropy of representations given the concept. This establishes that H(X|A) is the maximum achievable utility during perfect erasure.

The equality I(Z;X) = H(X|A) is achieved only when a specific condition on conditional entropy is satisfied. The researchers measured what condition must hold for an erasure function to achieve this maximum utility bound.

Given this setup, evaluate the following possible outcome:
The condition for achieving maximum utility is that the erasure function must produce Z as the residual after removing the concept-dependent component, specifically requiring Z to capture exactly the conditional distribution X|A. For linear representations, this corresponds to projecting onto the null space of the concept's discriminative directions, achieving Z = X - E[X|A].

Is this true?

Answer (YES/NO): NO